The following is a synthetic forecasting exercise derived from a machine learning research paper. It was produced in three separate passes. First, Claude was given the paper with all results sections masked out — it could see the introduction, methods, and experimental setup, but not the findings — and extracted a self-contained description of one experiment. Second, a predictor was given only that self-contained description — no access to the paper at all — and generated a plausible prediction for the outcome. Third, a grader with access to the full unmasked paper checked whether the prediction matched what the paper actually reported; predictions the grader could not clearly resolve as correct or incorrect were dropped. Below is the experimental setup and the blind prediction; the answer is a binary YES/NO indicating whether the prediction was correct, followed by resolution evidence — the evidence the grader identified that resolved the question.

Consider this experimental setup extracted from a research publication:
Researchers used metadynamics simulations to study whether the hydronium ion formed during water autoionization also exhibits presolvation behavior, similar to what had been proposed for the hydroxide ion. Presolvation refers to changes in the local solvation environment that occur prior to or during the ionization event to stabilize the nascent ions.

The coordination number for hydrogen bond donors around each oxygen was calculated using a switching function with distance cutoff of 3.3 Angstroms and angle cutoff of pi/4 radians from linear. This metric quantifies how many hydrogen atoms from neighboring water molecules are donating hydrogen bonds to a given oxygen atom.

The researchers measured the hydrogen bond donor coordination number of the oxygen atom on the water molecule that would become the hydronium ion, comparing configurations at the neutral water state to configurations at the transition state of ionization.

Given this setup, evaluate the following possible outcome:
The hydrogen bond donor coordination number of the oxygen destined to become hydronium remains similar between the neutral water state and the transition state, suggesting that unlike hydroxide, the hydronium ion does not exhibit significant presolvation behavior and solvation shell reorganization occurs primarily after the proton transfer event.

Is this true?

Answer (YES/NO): NO